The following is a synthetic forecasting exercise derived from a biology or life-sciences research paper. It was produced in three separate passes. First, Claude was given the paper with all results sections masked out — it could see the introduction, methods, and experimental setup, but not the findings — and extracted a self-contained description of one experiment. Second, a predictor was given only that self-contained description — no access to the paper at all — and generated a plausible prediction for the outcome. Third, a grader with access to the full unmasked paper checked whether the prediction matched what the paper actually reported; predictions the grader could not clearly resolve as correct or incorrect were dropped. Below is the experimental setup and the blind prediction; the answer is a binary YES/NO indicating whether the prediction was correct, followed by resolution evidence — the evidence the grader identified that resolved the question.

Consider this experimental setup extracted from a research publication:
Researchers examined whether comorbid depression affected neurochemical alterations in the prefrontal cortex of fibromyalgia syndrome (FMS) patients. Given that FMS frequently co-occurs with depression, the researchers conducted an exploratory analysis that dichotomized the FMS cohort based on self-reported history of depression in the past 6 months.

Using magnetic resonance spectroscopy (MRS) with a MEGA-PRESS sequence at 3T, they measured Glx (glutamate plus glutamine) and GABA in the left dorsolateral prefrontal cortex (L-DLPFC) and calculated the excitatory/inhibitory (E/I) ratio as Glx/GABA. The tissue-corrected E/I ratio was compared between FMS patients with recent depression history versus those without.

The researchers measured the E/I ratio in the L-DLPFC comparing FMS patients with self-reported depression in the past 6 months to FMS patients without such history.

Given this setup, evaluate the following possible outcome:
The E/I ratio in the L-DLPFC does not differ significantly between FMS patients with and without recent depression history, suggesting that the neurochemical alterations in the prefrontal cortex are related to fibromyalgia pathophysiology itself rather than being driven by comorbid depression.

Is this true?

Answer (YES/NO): NO